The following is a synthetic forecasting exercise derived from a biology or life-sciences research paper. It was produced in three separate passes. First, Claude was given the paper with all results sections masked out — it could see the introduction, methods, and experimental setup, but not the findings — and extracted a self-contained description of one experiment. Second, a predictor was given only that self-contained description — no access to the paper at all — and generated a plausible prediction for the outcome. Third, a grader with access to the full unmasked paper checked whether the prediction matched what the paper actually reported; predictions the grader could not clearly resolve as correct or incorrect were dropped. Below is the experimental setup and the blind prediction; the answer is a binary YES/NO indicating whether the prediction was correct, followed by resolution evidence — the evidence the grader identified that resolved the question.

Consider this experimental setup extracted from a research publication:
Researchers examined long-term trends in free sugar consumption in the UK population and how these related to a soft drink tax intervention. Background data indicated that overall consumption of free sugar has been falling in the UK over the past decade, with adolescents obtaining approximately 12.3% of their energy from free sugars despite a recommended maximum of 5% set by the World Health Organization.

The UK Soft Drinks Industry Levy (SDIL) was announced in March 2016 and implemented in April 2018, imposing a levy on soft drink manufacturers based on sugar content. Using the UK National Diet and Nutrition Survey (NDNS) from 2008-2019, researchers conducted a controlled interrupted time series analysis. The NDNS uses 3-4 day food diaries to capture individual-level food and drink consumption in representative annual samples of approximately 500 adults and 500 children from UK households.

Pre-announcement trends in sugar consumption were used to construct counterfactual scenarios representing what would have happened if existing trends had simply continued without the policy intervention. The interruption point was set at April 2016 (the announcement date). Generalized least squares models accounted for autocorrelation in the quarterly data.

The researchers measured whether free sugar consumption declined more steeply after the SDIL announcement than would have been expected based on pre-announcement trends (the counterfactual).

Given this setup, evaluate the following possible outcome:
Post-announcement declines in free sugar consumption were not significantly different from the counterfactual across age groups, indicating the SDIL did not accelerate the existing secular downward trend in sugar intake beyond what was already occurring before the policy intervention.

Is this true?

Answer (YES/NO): NO